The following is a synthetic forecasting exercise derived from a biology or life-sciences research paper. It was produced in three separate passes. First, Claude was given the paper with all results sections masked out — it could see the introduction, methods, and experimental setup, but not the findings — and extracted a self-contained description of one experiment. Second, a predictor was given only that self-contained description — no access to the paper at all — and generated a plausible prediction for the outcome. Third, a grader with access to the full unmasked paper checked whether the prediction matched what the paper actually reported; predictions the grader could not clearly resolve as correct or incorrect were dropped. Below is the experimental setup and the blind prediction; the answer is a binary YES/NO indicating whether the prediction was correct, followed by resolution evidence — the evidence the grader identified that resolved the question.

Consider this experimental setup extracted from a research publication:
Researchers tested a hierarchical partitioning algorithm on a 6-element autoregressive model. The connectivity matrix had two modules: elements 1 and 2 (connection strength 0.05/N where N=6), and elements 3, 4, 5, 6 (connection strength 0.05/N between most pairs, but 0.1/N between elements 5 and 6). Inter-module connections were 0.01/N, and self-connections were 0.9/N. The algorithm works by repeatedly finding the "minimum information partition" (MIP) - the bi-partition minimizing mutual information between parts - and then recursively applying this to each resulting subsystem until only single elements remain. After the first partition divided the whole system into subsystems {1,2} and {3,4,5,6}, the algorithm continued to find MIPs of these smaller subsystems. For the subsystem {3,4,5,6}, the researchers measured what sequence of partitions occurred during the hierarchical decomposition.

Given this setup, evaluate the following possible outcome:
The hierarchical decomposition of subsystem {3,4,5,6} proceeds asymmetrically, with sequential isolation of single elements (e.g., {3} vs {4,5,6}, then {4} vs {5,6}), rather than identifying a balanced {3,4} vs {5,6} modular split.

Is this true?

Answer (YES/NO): YES